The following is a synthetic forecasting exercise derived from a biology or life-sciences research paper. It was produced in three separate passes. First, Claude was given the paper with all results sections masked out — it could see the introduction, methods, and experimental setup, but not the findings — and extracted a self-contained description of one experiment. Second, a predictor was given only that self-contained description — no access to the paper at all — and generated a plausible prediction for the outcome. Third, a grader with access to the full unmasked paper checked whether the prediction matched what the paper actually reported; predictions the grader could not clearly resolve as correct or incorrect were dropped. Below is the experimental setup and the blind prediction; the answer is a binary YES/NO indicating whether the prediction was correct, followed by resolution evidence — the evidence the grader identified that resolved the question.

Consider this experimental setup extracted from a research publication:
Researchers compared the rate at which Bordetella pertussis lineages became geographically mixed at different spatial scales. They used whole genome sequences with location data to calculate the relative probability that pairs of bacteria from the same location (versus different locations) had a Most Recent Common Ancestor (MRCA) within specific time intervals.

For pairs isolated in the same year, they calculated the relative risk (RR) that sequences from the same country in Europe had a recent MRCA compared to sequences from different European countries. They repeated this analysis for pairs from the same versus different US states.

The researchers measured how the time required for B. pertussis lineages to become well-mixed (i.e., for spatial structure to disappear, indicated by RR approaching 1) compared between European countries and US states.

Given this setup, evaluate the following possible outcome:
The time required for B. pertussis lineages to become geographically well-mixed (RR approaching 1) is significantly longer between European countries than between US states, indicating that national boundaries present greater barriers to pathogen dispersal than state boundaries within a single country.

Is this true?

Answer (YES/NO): NO